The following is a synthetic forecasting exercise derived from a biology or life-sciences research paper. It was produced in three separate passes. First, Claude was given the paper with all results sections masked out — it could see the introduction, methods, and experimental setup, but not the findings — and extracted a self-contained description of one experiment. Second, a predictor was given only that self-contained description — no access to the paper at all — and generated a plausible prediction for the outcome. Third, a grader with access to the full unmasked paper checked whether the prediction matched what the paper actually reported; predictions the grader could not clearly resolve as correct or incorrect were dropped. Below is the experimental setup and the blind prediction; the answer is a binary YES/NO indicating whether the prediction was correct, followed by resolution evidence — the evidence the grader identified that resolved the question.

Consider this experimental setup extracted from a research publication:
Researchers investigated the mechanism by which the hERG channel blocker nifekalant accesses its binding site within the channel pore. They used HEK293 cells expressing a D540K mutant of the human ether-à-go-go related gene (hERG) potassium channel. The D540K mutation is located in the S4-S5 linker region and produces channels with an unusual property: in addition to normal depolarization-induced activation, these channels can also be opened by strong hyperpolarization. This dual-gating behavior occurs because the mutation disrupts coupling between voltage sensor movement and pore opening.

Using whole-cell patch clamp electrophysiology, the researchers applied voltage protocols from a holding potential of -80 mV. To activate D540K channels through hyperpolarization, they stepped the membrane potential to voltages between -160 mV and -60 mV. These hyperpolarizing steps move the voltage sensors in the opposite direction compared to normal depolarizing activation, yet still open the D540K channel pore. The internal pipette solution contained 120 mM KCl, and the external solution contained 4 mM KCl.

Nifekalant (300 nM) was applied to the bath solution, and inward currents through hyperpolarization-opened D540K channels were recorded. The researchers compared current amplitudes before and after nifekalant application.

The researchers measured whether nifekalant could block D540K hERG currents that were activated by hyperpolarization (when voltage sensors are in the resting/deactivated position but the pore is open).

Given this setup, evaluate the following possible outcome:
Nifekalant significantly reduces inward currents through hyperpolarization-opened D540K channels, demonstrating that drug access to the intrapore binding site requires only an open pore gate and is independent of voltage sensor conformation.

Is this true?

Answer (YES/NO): YES